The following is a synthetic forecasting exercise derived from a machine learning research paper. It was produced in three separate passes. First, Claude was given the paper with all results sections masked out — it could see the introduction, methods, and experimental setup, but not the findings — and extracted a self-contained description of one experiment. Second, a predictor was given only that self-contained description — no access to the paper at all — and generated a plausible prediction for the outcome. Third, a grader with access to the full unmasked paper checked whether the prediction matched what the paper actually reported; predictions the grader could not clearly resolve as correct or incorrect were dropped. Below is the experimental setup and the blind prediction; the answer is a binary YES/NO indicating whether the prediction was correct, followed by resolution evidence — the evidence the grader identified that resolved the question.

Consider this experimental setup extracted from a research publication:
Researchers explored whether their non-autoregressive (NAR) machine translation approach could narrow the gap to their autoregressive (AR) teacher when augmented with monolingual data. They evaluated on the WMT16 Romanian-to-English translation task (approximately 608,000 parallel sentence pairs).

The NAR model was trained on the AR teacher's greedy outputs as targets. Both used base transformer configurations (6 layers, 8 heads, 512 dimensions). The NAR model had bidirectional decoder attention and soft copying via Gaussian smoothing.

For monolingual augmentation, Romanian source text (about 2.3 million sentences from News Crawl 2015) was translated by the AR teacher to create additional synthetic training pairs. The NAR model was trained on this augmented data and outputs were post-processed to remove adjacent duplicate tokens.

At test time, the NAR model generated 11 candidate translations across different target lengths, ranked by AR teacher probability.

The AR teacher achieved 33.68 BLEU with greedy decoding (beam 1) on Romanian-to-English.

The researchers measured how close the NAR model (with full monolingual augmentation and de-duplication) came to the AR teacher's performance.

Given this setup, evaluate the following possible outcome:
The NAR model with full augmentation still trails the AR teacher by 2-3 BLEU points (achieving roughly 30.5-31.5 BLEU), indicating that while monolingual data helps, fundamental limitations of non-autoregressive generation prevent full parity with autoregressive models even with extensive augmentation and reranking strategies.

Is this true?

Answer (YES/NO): NO